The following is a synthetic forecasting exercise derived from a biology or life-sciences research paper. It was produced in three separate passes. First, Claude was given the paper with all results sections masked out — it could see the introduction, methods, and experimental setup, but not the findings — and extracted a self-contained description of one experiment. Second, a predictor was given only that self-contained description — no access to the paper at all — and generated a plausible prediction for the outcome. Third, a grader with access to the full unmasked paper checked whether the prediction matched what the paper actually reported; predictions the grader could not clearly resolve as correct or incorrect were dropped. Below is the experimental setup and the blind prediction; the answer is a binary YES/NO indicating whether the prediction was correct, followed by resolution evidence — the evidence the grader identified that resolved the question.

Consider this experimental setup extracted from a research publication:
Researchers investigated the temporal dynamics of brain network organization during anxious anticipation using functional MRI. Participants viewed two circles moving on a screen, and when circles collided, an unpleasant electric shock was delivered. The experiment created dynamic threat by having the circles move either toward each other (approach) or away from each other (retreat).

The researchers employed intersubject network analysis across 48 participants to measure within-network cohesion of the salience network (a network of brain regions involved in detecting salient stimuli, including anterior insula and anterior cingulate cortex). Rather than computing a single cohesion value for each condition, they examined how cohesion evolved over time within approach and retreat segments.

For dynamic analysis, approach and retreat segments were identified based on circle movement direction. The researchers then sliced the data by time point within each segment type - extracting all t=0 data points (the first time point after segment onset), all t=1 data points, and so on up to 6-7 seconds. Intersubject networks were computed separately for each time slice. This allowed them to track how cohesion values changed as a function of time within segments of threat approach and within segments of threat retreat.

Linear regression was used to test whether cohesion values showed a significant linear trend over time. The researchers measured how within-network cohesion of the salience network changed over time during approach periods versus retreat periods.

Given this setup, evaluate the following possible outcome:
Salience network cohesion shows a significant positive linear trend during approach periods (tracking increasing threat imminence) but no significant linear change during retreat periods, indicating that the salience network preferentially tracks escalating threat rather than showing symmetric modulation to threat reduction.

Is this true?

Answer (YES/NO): NO